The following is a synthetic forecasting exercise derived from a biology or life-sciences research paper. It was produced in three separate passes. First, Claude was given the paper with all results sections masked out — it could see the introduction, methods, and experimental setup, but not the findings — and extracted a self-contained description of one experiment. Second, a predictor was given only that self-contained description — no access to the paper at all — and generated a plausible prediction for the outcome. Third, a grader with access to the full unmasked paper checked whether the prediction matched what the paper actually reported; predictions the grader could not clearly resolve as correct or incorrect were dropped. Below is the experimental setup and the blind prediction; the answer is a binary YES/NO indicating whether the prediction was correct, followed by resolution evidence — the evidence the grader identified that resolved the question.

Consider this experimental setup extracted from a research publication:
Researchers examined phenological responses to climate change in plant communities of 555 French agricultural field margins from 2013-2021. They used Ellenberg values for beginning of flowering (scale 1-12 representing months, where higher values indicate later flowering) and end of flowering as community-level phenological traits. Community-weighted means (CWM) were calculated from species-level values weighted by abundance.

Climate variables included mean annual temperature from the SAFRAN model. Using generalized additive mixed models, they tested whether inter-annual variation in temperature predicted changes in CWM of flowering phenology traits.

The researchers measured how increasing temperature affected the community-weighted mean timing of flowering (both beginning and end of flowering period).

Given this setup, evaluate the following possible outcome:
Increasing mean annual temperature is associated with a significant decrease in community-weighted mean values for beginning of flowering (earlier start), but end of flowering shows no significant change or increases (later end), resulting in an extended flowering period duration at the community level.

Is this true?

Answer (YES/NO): NO